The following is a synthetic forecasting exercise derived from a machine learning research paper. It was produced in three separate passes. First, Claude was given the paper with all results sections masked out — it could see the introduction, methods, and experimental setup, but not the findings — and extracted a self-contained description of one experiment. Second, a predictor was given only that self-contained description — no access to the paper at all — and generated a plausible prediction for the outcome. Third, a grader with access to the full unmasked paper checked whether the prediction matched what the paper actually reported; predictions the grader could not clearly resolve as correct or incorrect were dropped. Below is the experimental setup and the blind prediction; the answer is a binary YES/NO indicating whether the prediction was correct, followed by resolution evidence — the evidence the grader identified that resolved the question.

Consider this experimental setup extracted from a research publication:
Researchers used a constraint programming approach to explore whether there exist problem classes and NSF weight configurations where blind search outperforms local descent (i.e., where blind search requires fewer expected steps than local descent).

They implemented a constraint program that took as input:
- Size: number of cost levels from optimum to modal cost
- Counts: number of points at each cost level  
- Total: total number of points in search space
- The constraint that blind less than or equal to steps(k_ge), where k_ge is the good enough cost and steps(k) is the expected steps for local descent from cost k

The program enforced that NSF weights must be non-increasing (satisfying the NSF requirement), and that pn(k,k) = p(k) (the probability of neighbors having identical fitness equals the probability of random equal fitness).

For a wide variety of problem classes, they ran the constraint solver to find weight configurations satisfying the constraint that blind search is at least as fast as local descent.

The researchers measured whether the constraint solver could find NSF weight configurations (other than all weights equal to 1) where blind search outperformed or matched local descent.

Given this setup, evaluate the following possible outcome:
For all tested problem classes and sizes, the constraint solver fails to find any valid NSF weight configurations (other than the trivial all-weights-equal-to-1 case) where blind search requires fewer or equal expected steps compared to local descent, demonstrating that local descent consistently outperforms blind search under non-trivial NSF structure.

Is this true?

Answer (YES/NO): YES